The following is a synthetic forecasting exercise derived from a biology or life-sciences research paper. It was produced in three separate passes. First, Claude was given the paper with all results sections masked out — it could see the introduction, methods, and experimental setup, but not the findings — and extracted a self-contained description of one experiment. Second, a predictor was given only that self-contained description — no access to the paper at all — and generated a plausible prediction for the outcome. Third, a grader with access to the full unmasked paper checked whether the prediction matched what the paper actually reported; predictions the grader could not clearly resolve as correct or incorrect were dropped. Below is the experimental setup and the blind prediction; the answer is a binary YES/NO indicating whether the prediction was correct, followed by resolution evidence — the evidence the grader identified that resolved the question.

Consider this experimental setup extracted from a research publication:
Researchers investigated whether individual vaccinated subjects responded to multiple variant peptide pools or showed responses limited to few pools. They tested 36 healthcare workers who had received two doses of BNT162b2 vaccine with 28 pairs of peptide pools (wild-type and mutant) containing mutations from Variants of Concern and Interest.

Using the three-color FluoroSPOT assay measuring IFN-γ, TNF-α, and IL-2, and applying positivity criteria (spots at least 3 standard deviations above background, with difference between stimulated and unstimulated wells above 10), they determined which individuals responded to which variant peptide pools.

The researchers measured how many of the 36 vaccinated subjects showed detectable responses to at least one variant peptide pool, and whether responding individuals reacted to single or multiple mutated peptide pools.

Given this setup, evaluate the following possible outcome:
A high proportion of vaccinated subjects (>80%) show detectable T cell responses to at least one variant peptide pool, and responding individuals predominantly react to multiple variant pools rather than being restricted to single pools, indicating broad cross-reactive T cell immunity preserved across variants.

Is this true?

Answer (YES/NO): NO